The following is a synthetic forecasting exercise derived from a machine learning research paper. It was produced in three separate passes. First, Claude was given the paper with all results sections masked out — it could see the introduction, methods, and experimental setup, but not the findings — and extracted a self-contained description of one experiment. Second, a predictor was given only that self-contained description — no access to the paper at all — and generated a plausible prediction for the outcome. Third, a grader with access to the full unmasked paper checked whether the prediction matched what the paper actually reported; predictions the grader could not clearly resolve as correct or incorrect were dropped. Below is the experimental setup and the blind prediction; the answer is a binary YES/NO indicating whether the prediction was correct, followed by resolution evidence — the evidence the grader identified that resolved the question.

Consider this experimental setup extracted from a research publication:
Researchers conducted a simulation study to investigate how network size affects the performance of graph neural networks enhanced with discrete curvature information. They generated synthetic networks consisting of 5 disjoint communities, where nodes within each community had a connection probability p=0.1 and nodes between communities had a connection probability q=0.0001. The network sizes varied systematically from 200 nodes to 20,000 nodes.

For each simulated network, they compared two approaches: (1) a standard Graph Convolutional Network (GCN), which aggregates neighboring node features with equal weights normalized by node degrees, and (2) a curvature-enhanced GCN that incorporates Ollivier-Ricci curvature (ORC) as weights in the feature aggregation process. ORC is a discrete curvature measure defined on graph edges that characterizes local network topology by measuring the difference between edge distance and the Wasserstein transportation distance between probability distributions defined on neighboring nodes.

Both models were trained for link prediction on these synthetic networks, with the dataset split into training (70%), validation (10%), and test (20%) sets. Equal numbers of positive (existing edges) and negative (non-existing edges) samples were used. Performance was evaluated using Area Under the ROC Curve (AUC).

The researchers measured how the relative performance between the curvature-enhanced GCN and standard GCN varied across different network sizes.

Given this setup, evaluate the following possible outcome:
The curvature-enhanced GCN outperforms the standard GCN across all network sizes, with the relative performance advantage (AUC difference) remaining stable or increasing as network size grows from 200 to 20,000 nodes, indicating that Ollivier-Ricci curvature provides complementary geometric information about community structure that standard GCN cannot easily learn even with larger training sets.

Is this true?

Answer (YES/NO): NO